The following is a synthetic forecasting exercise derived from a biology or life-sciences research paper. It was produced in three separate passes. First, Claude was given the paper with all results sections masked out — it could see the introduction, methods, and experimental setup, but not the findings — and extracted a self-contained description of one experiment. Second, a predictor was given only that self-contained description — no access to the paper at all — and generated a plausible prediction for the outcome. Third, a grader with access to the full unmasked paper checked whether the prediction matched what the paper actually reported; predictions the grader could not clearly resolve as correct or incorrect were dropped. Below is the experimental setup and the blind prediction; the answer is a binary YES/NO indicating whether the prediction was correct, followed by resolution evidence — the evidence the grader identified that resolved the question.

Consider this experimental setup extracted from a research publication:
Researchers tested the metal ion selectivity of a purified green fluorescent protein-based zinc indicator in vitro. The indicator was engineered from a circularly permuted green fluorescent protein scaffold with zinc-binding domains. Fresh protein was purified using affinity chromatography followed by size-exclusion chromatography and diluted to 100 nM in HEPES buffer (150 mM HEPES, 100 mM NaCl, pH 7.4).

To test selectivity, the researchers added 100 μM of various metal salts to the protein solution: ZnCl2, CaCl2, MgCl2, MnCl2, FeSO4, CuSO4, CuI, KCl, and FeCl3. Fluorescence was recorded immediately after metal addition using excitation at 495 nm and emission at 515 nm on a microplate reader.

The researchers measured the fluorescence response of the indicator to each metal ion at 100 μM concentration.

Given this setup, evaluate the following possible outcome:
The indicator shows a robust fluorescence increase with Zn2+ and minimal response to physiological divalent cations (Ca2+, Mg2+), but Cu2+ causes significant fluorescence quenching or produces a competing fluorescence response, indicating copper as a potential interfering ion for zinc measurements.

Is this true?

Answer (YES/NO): NO